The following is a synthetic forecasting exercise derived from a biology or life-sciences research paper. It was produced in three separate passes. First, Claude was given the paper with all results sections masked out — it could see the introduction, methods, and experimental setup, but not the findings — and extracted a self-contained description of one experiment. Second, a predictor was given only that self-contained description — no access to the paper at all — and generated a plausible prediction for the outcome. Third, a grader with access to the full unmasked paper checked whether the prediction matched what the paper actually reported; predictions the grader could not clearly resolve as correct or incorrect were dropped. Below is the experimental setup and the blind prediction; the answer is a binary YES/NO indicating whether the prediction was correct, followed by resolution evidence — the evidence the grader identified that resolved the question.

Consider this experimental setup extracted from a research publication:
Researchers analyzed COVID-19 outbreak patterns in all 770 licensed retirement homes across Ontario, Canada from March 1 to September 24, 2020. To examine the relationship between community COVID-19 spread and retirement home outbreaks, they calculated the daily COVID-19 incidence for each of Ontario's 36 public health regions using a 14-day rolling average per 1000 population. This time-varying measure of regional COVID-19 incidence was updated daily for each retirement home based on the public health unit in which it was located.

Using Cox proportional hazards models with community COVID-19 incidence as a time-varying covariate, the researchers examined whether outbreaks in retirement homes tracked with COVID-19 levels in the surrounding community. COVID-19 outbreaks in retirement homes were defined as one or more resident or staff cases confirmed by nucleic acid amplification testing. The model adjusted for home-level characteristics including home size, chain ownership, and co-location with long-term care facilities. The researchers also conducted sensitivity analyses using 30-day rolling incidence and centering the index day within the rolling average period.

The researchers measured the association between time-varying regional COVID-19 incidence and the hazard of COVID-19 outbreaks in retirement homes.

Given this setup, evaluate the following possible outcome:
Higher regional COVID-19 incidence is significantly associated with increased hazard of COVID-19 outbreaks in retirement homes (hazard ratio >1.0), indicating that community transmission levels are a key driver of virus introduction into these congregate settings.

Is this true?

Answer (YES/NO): YES